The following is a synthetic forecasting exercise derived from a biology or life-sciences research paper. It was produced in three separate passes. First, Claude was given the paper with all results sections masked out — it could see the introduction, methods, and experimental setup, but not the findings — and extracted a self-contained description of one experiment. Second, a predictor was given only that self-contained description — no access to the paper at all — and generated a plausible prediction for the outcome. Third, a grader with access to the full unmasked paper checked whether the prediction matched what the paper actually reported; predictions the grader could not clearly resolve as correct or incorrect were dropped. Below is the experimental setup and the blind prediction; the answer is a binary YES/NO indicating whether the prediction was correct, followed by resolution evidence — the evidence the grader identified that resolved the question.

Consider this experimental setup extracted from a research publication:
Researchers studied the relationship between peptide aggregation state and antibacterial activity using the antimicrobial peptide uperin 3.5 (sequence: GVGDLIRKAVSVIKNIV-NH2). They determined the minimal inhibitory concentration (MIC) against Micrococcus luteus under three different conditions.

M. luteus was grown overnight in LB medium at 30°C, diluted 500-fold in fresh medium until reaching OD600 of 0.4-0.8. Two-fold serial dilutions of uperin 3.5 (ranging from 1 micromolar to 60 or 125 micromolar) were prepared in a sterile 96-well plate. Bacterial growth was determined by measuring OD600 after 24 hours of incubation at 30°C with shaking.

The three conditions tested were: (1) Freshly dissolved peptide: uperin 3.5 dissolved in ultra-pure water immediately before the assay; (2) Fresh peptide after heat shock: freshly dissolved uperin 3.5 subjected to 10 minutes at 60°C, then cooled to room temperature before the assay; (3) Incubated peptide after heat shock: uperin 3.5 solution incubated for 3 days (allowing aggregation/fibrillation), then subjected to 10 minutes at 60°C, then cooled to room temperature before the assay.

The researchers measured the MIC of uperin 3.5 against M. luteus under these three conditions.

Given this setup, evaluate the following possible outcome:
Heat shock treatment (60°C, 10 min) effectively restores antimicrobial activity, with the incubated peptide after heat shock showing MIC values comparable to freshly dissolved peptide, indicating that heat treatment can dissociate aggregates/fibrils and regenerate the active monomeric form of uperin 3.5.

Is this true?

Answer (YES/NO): NO